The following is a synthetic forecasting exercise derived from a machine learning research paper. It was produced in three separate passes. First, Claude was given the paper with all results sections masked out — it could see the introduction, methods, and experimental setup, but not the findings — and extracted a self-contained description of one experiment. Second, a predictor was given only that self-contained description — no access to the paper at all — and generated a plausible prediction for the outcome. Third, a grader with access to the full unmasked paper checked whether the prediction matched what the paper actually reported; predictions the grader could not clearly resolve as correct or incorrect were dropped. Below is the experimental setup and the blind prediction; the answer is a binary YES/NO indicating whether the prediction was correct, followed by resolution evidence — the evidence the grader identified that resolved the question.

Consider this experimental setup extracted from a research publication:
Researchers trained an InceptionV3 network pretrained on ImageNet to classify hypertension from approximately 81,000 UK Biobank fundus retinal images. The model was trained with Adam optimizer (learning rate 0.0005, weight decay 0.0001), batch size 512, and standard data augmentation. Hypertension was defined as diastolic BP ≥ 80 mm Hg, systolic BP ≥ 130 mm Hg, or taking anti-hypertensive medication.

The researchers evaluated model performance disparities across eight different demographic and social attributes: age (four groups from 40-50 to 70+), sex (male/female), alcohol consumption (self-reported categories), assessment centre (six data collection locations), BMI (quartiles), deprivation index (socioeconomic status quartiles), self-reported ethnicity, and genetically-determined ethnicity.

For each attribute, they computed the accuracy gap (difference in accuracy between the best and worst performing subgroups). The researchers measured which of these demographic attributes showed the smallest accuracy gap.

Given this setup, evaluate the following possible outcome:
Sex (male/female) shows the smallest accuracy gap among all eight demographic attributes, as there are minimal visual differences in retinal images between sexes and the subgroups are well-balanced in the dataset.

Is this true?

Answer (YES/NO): NO